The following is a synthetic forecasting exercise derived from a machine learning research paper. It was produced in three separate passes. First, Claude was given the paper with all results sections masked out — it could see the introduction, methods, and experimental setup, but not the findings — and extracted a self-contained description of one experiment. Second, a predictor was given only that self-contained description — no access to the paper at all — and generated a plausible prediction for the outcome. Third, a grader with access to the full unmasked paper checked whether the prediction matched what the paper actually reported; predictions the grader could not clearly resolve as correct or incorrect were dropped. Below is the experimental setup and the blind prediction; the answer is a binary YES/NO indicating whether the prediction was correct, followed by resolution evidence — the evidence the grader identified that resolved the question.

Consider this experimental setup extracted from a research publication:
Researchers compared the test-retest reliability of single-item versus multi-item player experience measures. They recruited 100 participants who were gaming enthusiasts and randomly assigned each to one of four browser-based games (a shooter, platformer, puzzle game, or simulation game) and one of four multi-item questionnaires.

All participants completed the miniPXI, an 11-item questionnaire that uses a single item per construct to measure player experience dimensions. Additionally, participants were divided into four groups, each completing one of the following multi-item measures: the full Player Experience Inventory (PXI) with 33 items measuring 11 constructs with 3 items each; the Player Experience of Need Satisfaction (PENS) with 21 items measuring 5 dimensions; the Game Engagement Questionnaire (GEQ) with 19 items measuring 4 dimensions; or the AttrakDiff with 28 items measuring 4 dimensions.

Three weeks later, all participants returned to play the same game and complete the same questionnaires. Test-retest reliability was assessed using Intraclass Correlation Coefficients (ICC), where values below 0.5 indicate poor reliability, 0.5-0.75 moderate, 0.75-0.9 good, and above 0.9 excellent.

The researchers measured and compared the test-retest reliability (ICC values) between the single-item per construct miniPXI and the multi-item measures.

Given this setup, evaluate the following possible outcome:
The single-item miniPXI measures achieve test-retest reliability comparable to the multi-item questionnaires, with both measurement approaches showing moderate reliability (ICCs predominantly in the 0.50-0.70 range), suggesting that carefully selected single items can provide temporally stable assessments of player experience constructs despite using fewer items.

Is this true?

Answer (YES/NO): NO